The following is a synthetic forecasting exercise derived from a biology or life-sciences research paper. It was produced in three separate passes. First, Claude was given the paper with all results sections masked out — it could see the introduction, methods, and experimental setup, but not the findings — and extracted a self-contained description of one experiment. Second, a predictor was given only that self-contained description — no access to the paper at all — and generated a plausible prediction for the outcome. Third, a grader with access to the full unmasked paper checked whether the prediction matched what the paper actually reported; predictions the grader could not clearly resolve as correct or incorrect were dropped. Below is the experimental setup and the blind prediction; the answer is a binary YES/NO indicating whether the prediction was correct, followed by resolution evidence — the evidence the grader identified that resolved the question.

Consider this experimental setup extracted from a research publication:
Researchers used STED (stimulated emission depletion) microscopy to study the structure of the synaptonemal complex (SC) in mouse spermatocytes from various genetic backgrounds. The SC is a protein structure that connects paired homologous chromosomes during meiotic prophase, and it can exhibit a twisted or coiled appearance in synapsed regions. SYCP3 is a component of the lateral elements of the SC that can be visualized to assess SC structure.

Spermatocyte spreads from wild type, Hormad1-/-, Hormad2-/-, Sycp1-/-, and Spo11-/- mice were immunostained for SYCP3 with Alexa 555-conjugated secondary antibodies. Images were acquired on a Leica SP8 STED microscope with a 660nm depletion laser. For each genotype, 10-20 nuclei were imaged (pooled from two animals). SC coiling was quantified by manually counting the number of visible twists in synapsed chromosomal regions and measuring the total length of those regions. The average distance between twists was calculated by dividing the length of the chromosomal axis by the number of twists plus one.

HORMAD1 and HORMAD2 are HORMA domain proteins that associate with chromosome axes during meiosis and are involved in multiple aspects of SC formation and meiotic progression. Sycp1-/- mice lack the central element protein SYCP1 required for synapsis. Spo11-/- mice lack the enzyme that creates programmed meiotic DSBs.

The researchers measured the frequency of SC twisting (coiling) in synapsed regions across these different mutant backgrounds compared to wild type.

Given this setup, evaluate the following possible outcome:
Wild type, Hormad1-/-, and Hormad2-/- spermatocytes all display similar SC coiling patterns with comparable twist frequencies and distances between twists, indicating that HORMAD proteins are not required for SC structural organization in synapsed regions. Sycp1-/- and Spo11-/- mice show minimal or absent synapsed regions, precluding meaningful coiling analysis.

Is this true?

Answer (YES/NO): NO